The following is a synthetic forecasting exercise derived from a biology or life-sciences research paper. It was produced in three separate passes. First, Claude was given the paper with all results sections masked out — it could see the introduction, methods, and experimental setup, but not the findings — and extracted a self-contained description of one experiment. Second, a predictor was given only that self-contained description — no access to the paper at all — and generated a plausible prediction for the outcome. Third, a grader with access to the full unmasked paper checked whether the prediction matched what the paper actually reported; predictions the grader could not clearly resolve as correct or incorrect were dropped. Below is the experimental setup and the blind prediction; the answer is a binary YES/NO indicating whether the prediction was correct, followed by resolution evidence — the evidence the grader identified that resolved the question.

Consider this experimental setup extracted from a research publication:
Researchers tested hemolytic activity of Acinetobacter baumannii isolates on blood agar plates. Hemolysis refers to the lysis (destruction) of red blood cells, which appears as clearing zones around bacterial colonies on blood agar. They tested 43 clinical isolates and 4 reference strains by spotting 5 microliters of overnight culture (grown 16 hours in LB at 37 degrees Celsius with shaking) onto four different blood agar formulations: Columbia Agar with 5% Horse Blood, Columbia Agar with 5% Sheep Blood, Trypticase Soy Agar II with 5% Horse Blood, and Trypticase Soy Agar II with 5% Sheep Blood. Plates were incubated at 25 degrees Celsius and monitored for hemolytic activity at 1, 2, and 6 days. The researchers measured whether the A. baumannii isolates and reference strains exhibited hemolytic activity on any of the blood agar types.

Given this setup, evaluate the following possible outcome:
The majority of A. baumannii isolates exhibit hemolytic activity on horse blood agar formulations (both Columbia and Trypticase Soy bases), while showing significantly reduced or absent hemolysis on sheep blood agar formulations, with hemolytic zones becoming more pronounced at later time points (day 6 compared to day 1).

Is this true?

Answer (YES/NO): NO